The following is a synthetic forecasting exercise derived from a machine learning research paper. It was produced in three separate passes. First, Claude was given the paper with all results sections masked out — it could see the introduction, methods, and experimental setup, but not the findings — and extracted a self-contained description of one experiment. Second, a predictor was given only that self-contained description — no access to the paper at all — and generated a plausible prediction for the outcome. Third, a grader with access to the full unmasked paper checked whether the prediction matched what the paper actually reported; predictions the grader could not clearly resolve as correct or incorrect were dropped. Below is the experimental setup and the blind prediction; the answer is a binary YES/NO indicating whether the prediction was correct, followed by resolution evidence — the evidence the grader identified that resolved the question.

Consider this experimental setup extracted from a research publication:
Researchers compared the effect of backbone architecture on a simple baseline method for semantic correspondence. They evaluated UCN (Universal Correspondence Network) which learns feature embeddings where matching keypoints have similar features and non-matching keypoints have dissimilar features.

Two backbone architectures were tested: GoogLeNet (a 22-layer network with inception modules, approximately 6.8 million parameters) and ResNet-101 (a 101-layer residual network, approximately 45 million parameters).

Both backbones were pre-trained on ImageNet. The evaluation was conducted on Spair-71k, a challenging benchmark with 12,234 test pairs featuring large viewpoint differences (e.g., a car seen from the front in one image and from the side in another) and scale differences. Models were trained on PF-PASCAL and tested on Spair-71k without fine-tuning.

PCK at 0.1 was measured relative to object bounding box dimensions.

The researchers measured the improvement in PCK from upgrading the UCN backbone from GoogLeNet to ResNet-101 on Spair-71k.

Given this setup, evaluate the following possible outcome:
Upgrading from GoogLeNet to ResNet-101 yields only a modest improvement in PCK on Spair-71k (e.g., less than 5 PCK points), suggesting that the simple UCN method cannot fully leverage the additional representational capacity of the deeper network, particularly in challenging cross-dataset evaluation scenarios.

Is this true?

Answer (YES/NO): YES